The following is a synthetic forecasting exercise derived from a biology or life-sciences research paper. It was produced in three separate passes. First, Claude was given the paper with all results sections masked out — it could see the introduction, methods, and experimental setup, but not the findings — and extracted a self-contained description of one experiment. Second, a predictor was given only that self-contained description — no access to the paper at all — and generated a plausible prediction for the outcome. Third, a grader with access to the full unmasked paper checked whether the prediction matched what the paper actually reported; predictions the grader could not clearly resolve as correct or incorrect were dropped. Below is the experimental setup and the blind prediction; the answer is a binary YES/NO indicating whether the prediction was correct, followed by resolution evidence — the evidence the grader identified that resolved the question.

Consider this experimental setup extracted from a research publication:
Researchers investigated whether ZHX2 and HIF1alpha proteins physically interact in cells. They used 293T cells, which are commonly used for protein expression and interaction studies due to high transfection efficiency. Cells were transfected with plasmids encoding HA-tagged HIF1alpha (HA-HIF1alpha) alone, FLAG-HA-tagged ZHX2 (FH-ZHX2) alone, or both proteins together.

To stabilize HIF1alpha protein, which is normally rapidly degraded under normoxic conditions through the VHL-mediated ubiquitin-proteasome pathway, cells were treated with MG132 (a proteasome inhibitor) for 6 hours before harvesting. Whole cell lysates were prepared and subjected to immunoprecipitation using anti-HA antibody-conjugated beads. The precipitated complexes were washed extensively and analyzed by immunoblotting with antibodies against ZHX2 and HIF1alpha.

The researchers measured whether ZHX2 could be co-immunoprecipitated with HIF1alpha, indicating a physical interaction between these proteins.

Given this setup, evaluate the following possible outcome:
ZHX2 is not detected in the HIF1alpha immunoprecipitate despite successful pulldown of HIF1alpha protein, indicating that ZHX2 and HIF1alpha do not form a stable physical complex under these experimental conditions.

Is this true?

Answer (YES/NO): NO